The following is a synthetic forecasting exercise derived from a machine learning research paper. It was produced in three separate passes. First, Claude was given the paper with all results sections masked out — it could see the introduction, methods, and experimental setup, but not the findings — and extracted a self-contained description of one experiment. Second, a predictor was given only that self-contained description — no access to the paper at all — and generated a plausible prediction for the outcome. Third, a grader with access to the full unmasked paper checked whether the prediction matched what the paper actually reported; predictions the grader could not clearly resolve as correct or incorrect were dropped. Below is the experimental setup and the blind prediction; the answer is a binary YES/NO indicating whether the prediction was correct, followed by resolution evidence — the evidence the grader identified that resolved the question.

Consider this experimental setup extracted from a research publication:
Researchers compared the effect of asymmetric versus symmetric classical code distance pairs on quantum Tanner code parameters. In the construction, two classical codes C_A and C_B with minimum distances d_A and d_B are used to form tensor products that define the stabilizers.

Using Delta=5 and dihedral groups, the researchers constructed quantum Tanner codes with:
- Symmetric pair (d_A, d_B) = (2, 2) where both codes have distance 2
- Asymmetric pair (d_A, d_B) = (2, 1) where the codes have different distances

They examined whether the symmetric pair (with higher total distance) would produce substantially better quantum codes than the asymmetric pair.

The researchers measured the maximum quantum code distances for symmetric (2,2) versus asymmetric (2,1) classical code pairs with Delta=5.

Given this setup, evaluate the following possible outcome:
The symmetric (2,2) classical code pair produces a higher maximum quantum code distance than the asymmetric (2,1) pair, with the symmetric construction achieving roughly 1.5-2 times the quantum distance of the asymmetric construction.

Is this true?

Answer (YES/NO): NO